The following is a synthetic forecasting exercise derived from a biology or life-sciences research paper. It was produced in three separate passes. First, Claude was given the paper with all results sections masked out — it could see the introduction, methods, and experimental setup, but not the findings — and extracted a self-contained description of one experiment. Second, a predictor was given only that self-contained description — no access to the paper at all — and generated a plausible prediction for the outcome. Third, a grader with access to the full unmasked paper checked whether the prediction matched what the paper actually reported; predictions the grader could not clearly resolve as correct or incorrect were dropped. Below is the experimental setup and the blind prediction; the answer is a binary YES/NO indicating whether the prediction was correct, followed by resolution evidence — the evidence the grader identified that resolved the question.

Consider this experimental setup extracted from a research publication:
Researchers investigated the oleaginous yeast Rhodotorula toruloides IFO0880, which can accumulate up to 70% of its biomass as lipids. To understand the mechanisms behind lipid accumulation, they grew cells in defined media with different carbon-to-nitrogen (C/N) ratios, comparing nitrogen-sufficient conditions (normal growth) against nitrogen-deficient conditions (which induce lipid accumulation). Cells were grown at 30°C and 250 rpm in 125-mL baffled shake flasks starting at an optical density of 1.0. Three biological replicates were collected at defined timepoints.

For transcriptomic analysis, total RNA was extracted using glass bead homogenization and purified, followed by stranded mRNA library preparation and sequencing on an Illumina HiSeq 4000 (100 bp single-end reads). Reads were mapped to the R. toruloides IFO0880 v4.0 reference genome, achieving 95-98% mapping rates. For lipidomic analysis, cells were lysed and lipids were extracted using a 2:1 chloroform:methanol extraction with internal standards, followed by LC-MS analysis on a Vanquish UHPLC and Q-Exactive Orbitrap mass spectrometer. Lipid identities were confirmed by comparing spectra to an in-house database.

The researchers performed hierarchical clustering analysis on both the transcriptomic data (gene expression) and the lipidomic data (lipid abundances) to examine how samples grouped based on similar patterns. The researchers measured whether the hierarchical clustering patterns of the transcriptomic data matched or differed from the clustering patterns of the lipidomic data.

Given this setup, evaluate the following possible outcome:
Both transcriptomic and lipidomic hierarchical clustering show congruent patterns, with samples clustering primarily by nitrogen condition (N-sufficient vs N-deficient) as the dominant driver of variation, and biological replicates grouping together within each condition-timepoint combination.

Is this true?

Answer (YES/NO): NO